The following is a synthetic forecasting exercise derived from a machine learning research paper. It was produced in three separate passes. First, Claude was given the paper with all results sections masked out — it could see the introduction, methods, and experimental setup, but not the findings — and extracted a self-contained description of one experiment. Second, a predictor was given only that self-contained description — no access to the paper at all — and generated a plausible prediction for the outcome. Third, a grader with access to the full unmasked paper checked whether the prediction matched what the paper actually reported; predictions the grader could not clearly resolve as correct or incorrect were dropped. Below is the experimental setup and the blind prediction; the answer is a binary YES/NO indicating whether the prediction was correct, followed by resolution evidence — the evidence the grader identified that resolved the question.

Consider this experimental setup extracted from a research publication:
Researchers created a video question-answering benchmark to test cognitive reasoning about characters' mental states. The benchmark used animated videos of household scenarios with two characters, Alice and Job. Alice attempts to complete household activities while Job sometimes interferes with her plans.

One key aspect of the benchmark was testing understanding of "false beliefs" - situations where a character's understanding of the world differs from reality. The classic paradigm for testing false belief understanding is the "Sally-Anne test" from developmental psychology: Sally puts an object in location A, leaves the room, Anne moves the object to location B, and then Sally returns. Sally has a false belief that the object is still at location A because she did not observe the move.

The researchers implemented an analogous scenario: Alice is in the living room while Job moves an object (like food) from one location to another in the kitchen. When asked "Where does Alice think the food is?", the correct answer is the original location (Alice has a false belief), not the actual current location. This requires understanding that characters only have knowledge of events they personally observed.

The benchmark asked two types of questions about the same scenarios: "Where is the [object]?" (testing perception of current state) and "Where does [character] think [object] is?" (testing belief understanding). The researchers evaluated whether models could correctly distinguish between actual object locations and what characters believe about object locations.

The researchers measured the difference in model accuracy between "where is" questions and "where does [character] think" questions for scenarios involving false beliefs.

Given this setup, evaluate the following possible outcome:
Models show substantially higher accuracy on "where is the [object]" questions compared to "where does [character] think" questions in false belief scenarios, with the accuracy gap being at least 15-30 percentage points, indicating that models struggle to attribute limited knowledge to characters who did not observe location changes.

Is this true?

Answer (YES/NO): NO